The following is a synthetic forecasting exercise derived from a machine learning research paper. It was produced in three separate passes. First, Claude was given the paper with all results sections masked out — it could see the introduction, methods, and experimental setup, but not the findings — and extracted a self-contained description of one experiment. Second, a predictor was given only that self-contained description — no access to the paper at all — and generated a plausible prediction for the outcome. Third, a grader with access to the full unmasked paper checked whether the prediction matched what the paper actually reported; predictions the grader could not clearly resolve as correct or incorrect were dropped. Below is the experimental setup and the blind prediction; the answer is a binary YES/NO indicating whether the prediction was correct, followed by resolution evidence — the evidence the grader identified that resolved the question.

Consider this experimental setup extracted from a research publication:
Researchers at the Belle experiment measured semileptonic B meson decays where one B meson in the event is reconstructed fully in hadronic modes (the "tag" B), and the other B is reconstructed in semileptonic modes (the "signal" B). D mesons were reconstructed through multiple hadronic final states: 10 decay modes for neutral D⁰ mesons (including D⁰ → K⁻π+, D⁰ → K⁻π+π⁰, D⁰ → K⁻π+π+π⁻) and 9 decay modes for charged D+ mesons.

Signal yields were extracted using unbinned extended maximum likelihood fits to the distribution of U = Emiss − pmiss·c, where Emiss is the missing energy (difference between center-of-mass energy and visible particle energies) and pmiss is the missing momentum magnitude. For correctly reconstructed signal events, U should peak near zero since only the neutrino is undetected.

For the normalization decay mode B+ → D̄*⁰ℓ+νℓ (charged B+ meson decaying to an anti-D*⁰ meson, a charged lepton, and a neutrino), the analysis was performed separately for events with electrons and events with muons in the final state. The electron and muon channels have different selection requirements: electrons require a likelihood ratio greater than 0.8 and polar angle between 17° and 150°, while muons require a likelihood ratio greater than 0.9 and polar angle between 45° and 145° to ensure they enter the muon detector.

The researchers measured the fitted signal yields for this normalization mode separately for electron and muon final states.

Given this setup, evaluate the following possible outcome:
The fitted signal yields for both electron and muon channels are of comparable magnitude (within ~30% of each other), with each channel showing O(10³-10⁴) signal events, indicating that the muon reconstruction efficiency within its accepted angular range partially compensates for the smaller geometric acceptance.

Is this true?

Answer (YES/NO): YES